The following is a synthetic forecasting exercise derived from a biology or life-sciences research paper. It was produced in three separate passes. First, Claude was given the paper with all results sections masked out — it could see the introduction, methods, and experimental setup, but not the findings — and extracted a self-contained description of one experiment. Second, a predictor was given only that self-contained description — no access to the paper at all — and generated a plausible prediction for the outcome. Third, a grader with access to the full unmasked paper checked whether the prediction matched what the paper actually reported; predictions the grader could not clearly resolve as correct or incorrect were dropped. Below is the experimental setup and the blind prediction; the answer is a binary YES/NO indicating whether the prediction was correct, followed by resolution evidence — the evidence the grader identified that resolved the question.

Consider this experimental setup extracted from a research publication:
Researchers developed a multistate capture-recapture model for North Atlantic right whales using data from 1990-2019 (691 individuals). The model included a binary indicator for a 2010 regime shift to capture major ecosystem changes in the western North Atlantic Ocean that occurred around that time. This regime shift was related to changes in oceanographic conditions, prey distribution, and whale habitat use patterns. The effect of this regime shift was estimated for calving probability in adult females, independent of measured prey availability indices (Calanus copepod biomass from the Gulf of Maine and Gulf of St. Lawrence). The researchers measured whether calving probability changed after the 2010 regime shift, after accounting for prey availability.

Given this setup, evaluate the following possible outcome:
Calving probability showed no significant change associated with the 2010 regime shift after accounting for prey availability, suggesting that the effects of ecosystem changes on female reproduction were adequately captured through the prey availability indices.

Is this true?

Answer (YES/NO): NO